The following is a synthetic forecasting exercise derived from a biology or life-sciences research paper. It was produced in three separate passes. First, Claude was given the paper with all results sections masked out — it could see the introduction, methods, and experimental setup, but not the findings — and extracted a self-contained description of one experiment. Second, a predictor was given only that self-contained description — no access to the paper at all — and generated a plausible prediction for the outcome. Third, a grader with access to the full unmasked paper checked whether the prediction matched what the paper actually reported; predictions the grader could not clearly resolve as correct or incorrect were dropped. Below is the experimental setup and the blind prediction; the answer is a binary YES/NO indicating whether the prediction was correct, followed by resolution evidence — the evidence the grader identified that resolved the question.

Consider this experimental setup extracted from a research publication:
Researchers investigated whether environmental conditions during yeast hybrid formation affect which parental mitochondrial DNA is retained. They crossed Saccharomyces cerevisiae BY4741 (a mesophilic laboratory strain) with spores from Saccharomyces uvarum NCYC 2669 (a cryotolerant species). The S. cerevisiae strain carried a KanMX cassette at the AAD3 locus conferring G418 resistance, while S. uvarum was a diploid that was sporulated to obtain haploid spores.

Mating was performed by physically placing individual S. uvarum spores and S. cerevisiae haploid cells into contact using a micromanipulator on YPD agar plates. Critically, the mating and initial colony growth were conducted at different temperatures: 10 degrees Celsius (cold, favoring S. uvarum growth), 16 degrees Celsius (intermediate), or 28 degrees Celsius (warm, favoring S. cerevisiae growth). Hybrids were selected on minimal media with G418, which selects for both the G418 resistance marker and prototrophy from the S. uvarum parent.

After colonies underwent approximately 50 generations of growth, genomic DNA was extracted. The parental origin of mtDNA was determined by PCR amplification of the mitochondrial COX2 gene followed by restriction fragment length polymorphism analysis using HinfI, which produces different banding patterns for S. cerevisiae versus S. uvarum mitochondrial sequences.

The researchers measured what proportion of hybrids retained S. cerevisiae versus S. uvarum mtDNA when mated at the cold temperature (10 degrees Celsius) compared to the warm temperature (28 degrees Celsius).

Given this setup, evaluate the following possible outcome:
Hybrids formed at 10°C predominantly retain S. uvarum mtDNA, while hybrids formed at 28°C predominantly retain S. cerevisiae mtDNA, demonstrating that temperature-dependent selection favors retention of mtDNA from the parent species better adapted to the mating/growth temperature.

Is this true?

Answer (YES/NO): NO